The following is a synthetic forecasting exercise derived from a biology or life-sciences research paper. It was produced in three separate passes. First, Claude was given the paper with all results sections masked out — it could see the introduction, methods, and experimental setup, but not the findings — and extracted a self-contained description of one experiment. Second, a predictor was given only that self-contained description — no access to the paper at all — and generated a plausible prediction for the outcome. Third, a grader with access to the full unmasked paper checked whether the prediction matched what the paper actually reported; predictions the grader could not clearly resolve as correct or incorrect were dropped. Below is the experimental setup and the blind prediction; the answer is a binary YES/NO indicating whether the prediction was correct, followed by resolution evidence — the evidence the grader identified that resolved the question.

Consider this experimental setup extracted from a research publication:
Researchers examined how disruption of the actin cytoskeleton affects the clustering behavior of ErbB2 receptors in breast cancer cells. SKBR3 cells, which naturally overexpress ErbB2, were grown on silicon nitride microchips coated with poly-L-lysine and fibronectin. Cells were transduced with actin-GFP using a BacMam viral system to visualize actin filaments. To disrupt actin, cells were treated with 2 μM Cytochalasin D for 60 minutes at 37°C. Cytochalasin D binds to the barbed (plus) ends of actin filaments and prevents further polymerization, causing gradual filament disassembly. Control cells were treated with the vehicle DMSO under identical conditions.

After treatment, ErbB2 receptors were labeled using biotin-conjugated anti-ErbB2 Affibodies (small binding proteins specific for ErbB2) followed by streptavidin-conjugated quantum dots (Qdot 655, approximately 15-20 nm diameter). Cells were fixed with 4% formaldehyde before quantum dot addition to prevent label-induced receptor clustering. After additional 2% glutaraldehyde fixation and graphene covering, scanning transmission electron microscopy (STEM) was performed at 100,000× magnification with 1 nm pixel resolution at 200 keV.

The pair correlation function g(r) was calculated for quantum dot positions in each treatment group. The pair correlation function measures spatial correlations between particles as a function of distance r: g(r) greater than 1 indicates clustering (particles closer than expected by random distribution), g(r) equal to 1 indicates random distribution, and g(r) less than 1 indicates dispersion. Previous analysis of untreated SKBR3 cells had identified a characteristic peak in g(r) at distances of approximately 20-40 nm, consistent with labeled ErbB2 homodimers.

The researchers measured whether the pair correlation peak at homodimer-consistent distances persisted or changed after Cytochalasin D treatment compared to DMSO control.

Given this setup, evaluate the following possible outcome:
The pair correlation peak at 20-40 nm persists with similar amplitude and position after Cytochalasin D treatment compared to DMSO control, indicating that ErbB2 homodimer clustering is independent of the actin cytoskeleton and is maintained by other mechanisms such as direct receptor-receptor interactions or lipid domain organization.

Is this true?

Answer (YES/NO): NO